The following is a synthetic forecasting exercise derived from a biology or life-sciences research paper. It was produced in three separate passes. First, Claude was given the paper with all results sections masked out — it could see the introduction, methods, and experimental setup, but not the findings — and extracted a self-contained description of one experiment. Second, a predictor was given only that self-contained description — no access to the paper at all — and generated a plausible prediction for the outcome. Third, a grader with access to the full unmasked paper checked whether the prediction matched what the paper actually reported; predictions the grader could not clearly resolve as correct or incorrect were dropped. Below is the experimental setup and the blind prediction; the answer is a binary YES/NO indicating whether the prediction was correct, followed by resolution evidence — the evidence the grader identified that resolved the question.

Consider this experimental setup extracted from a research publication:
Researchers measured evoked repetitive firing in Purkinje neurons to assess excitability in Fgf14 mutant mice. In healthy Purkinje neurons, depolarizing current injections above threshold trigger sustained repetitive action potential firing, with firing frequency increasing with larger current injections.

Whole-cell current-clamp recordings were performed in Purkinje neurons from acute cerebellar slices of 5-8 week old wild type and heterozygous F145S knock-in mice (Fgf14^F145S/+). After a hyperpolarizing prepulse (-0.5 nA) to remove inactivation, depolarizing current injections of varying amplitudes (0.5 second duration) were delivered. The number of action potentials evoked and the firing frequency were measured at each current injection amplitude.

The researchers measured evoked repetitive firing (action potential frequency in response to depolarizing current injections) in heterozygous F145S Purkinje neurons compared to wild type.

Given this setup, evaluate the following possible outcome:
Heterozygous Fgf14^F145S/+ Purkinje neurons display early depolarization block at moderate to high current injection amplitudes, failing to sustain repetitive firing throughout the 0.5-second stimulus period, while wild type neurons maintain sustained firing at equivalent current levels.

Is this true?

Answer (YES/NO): NO